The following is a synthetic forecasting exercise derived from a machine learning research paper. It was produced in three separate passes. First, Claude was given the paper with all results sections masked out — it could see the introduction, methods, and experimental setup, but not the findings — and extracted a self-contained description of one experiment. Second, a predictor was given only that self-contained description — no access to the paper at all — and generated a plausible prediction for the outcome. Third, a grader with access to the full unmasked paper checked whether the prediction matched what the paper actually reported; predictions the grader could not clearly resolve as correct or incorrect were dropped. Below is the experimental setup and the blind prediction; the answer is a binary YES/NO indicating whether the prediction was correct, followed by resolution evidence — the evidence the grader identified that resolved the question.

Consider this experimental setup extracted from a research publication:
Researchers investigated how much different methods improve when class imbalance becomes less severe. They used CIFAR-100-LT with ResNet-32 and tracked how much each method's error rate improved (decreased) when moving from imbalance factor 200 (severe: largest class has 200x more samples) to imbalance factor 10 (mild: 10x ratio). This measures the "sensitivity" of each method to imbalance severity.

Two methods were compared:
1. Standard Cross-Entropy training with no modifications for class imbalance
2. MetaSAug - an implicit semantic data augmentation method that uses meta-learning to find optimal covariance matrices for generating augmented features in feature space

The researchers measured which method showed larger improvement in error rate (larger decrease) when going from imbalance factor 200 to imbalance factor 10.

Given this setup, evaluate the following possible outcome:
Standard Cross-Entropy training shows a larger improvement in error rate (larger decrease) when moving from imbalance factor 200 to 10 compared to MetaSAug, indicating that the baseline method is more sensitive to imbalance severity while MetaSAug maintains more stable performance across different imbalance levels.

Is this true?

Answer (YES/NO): NO